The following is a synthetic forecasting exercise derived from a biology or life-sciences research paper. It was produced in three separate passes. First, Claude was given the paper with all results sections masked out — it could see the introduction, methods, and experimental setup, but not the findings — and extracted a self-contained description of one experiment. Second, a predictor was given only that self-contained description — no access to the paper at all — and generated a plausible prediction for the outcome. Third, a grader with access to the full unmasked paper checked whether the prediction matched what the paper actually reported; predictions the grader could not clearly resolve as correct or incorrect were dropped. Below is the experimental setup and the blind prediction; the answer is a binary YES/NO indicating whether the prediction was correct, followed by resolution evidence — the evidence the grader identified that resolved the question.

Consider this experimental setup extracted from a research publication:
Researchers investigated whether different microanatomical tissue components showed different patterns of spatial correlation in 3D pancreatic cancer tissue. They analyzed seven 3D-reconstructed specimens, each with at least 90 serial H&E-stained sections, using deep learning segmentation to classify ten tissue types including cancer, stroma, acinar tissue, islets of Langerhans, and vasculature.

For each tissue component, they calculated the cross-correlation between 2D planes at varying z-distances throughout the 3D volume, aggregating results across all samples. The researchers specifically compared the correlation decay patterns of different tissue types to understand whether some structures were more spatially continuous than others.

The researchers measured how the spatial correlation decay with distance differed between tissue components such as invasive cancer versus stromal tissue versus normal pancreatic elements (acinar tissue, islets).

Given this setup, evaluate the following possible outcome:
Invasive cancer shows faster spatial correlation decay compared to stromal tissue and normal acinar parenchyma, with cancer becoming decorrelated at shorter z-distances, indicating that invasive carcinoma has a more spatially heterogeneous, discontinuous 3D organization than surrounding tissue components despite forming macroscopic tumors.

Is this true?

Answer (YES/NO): YES